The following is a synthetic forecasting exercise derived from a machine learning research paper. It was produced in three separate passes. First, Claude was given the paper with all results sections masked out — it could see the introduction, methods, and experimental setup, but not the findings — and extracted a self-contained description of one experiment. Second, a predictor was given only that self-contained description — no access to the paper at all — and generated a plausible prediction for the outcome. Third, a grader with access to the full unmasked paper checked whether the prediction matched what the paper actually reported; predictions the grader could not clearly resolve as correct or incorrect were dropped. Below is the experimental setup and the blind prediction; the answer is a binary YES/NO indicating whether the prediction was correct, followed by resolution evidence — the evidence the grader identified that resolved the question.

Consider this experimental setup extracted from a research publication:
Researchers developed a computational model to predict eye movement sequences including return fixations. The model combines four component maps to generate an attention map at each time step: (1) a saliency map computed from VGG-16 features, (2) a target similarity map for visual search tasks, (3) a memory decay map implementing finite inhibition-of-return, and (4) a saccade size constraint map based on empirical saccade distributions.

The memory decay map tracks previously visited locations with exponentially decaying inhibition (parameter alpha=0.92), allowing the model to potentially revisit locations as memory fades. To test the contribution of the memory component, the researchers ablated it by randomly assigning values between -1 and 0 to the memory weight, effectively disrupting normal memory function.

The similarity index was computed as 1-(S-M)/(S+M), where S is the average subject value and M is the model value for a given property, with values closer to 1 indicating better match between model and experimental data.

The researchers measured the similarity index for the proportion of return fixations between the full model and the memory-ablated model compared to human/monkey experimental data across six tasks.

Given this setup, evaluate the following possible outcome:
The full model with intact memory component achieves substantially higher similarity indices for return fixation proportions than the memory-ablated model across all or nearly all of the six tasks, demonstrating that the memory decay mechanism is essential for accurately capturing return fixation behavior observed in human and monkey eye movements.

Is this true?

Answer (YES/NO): YES